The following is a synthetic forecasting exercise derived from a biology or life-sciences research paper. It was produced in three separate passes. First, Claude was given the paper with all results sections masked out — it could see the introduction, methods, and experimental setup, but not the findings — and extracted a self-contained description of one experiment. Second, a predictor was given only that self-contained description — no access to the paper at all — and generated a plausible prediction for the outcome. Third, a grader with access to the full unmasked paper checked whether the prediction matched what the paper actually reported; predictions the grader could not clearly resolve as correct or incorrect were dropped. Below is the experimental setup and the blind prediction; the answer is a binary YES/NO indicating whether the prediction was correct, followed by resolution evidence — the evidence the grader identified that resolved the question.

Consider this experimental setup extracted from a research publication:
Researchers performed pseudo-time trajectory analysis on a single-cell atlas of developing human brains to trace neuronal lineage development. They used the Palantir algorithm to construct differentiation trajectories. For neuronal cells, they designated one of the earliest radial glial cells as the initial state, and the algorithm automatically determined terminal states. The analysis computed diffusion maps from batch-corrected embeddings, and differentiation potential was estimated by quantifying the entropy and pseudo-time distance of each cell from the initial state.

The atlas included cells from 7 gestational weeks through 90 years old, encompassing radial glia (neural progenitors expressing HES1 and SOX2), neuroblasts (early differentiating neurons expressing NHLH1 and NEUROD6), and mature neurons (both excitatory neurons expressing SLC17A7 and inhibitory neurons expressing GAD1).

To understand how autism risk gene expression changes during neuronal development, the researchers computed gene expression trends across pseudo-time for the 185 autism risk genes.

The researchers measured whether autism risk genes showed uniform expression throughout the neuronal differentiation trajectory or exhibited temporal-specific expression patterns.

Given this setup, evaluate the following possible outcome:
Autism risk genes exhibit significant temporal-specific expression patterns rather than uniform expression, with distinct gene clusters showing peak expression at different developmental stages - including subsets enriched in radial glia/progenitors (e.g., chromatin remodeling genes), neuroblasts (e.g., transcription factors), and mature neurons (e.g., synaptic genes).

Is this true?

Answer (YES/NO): NO